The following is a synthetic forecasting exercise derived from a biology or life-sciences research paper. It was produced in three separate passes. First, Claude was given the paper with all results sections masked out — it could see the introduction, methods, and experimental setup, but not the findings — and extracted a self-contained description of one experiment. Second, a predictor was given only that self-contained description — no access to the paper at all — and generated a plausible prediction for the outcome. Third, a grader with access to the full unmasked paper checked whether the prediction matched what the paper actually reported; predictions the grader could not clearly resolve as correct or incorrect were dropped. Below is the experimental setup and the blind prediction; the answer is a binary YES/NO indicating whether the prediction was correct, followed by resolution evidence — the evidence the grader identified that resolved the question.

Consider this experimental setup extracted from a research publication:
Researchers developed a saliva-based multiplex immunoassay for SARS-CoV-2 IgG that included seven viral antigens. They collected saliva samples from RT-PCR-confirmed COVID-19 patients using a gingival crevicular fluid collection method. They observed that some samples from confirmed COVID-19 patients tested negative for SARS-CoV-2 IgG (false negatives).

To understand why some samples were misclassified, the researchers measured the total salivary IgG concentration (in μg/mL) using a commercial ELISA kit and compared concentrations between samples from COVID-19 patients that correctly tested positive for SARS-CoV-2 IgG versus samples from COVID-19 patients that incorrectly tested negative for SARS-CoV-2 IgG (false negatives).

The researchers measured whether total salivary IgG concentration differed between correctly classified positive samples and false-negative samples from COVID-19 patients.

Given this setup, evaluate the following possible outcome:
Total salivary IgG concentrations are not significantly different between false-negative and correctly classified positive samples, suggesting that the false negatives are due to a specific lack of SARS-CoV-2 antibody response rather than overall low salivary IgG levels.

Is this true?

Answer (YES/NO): NO